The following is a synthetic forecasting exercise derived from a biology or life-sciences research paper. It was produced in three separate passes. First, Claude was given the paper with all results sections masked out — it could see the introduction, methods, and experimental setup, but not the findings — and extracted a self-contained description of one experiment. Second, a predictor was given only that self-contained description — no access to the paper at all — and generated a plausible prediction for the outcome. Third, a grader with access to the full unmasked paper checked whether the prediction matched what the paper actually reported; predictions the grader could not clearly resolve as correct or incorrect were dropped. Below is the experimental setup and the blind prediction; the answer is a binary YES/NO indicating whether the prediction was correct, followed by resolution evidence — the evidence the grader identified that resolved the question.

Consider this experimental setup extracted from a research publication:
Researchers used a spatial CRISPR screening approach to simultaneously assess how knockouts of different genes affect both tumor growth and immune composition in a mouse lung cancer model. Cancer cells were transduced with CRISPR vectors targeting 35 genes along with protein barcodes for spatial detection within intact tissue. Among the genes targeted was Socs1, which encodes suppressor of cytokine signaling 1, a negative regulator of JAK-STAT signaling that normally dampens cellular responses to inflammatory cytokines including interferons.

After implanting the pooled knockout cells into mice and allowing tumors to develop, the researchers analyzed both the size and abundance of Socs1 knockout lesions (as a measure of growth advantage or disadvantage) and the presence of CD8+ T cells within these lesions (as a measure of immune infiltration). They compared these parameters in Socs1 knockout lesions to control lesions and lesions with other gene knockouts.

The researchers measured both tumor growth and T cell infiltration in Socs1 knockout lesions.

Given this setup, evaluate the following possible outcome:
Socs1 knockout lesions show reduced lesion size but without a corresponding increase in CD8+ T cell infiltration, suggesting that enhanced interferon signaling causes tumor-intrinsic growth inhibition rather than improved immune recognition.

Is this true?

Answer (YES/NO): NO